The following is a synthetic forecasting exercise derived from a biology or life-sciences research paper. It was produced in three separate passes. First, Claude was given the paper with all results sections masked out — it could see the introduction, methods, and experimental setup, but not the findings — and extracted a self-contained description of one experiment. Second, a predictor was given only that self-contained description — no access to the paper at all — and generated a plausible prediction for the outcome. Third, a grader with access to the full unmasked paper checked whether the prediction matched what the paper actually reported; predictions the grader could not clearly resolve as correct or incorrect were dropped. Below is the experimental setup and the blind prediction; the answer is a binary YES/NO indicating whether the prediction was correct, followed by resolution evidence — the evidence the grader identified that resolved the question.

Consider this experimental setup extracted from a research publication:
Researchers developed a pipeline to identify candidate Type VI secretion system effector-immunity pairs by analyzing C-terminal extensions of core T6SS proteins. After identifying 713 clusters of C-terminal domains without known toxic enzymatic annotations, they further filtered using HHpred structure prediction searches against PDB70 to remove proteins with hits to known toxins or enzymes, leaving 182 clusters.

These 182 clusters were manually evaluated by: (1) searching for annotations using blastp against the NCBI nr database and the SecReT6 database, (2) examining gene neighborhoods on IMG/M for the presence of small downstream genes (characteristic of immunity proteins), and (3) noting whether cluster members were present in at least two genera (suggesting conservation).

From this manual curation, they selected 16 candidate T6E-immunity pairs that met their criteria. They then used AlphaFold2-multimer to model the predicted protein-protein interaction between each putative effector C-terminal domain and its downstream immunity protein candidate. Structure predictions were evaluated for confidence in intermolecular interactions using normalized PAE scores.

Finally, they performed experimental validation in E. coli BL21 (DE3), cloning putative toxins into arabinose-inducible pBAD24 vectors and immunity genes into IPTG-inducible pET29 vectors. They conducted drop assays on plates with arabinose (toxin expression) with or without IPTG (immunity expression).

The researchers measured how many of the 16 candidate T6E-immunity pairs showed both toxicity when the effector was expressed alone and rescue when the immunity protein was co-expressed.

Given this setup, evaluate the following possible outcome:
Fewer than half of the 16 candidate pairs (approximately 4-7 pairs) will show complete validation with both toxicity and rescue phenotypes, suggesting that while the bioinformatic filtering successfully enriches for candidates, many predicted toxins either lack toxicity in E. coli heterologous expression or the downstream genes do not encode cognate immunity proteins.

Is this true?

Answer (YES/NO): YES